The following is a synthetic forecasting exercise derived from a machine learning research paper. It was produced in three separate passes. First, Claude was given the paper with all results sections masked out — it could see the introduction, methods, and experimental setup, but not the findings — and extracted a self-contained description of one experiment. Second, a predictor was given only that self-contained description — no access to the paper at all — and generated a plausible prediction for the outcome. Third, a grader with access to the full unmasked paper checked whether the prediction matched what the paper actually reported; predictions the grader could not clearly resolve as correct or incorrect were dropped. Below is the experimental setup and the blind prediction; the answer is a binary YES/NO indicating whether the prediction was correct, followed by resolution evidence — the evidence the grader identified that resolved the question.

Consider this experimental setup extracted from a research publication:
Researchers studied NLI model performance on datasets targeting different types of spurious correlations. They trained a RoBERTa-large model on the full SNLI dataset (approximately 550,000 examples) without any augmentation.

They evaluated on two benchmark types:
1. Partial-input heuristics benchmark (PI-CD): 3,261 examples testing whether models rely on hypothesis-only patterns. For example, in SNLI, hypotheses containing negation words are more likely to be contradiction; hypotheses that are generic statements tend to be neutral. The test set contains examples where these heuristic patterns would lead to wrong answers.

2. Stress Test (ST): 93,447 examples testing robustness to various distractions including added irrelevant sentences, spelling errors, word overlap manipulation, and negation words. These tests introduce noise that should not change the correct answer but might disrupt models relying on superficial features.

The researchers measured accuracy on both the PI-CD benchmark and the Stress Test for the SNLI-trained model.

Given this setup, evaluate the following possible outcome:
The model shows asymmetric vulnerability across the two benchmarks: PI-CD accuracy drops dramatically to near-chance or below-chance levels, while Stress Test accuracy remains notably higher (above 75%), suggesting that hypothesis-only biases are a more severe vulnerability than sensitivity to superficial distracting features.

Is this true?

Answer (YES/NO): NO